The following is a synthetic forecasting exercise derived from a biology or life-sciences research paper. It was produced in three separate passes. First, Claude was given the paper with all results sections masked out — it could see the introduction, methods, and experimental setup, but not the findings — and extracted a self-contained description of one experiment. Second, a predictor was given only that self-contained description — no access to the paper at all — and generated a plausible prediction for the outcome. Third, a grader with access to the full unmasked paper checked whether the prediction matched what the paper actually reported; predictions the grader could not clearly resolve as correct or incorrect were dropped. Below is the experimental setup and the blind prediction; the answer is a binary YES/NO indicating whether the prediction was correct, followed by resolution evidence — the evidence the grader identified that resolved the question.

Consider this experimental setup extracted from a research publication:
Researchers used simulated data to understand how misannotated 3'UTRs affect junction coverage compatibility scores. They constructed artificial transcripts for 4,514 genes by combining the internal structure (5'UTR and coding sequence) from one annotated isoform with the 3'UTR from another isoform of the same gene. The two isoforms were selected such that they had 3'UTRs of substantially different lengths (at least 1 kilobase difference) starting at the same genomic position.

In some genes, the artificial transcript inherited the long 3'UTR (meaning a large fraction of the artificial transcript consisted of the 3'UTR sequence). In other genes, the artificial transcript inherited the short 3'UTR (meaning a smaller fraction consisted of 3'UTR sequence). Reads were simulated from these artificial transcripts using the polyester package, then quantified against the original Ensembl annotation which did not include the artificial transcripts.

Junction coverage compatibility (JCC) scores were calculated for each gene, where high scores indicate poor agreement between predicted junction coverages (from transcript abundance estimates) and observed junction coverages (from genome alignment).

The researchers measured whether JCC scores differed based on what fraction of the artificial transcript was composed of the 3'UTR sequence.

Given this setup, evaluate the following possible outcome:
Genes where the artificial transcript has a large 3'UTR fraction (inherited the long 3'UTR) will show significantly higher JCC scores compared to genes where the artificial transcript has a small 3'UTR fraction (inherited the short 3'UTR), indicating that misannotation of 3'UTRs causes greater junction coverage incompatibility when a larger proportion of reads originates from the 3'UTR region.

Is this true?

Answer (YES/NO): YES